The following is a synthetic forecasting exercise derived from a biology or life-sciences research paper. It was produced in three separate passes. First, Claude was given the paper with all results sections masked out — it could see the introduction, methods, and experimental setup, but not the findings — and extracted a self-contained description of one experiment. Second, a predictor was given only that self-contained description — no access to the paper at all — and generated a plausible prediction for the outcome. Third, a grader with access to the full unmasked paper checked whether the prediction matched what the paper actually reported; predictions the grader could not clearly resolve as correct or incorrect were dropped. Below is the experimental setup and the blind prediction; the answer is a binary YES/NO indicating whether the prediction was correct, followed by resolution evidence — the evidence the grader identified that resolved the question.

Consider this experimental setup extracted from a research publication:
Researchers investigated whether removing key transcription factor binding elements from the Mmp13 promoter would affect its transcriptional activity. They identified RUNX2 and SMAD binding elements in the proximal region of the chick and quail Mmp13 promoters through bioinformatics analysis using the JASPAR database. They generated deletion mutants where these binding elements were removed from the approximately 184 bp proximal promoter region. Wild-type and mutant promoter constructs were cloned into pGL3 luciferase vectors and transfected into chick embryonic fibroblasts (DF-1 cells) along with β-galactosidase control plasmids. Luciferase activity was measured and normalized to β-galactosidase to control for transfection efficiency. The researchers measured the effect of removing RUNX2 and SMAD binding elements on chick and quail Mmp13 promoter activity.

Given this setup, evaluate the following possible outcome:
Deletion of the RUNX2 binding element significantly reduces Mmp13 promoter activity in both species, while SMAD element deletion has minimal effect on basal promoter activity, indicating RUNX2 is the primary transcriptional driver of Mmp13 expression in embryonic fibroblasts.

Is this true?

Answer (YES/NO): NO